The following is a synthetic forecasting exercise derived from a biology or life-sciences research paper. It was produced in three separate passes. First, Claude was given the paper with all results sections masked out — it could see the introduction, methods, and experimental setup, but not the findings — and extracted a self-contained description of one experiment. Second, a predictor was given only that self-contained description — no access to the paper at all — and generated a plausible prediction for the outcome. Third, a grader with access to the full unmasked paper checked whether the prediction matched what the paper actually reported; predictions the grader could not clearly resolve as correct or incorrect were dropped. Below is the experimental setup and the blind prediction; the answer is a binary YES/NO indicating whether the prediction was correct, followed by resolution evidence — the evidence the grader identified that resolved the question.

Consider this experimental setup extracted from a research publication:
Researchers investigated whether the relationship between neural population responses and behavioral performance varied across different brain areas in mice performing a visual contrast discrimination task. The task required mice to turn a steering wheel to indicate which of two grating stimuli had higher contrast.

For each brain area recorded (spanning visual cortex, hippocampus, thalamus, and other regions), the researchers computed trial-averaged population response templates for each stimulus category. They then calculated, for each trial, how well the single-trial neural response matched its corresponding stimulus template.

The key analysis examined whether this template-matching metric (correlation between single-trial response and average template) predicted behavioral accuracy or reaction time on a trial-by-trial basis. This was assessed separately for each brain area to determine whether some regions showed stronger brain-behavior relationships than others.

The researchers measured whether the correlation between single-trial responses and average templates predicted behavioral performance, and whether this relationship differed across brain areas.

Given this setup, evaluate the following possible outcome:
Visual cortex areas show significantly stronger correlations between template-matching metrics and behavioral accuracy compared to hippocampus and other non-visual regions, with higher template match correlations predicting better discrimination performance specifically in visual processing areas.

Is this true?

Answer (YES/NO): NO